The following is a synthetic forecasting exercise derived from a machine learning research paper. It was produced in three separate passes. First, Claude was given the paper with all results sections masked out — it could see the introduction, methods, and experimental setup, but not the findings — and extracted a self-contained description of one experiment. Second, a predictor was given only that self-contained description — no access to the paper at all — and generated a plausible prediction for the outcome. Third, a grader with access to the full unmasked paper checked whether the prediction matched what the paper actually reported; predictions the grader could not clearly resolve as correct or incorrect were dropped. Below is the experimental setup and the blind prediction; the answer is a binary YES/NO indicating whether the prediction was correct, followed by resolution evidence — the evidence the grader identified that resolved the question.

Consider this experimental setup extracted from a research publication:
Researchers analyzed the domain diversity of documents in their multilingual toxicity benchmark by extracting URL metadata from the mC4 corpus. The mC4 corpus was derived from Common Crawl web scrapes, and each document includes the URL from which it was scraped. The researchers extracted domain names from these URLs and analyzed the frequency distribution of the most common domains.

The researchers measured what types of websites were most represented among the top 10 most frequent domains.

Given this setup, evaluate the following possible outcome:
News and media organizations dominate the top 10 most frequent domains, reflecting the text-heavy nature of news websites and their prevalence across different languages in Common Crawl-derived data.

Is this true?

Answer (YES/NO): NO